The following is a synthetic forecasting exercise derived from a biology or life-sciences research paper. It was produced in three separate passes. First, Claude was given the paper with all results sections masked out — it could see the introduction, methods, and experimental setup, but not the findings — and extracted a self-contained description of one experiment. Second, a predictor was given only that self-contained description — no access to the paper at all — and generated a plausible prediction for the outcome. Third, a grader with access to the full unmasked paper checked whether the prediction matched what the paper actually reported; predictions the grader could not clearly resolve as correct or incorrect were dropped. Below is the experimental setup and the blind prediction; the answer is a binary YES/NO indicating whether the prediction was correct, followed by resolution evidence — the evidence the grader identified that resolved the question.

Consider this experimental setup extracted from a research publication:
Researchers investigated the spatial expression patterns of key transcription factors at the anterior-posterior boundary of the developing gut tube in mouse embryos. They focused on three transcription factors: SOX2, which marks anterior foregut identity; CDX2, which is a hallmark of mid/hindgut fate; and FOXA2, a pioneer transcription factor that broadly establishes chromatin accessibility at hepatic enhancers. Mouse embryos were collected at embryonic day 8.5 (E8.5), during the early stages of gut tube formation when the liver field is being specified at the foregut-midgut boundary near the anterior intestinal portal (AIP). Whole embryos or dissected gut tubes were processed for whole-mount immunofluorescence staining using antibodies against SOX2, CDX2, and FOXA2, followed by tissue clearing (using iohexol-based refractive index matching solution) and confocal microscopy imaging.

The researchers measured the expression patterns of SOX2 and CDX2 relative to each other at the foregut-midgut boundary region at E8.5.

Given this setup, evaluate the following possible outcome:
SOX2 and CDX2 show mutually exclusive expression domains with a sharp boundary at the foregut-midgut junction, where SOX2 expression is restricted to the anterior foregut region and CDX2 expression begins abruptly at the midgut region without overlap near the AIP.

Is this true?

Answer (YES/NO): NO